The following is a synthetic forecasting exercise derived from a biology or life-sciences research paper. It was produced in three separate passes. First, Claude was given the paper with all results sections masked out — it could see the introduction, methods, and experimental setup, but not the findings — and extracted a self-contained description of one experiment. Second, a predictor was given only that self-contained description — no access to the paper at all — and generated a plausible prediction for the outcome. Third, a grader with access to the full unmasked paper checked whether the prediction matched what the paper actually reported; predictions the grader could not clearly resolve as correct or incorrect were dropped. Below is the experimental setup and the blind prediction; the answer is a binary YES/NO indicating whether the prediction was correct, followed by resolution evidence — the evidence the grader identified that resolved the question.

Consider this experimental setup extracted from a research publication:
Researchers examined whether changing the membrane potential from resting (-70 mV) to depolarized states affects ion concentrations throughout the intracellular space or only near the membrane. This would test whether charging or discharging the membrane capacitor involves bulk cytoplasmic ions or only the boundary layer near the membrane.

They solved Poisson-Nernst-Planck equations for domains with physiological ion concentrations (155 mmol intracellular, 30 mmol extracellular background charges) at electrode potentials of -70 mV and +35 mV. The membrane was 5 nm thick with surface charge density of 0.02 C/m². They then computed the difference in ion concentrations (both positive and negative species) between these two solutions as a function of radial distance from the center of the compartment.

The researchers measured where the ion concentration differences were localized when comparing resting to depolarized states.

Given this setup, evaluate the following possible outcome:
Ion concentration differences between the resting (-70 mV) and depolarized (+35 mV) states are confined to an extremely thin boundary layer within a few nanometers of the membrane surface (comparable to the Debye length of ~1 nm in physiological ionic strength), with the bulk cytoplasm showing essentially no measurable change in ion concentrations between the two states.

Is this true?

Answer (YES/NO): YES